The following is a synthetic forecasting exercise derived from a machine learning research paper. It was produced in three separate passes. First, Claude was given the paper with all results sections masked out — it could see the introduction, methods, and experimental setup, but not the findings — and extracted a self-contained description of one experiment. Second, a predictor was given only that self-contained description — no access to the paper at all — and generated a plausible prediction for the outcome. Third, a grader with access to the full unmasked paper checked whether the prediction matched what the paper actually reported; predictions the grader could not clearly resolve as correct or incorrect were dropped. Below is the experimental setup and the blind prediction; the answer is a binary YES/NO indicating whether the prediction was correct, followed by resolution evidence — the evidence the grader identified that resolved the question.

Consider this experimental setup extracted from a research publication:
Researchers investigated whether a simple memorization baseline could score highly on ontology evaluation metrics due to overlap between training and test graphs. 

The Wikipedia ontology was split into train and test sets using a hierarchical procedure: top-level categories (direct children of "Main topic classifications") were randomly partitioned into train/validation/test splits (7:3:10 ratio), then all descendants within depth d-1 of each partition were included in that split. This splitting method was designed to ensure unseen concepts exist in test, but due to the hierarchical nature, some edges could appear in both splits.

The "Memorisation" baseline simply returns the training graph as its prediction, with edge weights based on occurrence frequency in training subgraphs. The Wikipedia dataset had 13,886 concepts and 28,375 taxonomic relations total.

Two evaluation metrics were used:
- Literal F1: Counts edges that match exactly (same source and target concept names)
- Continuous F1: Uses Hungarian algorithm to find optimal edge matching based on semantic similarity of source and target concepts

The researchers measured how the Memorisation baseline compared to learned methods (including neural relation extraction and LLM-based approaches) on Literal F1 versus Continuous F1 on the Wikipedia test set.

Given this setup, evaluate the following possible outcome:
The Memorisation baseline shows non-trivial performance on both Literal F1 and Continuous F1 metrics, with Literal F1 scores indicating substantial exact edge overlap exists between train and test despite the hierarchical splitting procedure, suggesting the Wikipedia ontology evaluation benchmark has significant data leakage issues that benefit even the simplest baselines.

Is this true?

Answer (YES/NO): NO